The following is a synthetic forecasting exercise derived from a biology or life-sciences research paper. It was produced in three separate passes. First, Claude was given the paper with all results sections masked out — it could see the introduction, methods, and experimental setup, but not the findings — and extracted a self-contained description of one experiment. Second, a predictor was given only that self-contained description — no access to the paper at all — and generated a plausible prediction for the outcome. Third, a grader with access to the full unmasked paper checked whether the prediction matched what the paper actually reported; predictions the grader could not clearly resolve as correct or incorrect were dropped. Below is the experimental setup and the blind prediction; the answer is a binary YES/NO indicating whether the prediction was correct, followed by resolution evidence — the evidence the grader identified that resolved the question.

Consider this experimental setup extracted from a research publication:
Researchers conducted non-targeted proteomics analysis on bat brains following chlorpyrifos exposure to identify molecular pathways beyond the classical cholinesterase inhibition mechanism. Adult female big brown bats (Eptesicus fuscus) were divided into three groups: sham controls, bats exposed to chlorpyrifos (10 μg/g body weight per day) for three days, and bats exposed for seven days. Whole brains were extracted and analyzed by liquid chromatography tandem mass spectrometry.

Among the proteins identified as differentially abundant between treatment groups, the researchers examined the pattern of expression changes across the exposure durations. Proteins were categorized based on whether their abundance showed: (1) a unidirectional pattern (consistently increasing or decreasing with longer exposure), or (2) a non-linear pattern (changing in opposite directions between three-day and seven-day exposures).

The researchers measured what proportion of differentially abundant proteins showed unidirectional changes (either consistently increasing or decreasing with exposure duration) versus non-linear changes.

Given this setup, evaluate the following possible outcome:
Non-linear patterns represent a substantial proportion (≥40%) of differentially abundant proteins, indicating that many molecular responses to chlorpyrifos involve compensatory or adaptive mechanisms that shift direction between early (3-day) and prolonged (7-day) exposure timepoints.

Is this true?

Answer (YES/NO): NO